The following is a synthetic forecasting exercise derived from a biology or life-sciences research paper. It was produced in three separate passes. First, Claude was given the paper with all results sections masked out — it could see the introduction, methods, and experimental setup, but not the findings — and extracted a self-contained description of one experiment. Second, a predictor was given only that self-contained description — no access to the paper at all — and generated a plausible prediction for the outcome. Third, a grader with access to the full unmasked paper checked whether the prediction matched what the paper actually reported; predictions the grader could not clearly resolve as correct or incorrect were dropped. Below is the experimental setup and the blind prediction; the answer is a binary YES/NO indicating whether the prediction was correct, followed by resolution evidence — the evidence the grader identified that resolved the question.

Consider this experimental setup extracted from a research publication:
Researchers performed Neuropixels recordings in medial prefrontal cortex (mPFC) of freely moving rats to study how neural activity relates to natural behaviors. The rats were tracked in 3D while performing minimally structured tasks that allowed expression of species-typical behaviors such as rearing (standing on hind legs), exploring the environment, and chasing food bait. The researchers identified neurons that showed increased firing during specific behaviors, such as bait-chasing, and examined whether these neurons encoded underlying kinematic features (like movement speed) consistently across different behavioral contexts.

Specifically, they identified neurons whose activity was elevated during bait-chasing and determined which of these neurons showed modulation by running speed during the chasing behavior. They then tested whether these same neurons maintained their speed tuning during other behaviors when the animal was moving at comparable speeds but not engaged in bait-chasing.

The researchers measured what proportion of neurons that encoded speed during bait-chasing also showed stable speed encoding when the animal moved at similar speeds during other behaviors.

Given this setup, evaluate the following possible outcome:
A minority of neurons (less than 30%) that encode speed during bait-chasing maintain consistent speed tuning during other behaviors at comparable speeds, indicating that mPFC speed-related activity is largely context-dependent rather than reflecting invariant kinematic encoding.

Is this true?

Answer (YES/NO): NO